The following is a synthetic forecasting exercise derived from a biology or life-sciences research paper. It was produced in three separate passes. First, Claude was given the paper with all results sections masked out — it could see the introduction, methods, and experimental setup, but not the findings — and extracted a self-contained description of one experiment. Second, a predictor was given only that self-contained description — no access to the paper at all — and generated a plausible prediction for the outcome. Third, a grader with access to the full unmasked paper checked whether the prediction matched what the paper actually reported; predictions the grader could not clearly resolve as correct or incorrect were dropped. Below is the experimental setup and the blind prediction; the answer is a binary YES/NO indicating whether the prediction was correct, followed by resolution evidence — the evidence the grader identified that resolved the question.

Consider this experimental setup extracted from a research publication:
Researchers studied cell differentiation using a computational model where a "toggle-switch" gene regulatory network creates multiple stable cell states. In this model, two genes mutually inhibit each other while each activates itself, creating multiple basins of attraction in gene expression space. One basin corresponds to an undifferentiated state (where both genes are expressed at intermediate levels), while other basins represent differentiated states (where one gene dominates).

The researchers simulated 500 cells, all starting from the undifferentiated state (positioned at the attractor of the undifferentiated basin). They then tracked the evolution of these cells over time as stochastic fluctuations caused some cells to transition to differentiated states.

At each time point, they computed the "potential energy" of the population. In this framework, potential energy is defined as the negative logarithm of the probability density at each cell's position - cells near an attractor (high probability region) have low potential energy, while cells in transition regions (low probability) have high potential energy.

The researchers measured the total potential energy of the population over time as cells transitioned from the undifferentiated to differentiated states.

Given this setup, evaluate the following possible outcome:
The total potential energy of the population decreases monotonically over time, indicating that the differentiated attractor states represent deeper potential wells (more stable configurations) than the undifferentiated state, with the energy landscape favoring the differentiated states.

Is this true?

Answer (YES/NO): NO